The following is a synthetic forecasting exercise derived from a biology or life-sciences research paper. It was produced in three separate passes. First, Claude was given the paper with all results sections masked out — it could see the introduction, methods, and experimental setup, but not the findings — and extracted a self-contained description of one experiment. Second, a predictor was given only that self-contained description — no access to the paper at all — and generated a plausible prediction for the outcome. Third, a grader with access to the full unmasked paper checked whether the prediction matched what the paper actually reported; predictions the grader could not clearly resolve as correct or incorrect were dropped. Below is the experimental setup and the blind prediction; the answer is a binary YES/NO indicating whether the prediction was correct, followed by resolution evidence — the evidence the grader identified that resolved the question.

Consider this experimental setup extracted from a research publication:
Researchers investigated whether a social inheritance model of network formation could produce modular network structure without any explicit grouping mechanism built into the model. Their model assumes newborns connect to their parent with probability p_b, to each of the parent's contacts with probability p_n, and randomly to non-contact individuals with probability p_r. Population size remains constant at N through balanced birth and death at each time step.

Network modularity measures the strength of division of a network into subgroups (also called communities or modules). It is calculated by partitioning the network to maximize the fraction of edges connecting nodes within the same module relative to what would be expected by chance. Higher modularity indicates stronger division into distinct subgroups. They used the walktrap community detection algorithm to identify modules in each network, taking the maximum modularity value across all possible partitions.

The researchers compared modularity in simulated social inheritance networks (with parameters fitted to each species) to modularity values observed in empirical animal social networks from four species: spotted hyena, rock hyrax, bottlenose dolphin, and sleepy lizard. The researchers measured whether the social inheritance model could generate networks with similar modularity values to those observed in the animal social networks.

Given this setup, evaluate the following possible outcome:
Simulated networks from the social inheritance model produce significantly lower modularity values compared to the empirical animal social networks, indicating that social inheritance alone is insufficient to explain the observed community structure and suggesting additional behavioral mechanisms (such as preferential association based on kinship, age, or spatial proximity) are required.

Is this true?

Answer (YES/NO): NO